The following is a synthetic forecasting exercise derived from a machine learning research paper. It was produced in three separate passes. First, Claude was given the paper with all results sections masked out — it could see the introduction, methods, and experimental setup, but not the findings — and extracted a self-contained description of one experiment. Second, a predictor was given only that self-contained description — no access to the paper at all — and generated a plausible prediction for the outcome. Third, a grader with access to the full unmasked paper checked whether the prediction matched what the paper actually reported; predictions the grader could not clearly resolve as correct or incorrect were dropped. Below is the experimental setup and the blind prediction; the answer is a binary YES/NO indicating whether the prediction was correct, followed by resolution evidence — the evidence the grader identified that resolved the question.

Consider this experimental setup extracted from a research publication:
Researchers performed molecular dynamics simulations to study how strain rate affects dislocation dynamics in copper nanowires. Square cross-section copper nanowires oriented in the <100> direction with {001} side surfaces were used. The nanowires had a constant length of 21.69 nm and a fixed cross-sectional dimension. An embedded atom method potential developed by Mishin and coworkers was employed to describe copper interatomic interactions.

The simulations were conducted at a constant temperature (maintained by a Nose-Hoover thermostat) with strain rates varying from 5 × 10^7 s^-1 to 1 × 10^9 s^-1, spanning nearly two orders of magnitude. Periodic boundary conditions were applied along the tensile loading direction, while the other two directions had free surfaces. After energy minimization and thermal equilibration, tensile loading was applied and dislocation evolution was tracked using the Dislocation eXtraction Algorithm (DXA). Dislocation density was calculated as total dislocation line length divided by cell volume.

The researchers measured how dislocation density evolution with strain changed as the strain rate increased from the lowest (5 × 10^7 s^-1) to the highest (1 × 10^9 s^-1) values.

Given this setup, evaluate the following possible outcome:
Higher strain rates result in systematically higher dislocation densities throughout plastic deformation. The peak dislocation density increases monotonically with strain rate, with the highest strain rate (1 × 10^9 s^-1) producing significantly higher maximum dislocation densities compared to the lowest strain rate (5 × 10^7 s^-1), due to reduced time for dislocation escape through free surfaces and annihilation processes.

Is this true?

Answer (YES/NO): NO